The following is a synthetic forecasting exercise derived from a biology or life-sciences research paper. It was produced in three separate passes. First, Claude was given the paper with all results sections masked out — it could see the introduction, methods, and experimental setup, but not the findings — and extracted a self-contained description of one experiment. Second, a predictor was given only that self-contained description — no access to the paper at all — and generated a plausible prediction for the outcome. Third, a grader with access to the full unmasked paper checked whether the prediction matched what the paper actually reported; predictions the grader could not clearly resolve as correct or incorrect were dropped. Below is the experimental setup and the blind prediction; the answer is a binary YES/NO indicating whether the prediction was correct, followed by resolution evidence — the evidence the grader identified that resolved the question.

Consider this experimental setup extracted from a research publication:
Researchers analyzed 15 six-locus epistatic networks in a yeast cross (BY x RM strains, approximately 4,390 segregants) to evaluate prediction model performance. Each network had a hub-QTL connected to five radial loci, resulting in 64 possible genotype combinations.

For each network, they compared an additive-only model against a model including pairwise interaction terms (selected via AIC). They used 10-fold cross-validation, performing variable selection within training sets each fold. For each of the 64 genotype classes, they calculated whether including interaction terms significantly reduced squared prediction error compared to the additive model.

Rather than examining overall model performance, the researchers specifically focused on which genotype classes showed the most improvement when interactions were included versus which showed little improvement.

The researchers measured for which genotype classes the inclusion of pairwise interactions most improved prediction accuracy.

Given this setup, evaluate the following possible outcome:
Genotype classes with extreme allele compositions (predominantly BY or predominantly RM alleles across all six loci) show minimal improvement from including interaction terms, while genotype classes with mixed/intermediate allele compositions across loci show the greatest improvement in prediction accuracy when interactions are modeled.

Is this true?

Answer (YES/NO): NO